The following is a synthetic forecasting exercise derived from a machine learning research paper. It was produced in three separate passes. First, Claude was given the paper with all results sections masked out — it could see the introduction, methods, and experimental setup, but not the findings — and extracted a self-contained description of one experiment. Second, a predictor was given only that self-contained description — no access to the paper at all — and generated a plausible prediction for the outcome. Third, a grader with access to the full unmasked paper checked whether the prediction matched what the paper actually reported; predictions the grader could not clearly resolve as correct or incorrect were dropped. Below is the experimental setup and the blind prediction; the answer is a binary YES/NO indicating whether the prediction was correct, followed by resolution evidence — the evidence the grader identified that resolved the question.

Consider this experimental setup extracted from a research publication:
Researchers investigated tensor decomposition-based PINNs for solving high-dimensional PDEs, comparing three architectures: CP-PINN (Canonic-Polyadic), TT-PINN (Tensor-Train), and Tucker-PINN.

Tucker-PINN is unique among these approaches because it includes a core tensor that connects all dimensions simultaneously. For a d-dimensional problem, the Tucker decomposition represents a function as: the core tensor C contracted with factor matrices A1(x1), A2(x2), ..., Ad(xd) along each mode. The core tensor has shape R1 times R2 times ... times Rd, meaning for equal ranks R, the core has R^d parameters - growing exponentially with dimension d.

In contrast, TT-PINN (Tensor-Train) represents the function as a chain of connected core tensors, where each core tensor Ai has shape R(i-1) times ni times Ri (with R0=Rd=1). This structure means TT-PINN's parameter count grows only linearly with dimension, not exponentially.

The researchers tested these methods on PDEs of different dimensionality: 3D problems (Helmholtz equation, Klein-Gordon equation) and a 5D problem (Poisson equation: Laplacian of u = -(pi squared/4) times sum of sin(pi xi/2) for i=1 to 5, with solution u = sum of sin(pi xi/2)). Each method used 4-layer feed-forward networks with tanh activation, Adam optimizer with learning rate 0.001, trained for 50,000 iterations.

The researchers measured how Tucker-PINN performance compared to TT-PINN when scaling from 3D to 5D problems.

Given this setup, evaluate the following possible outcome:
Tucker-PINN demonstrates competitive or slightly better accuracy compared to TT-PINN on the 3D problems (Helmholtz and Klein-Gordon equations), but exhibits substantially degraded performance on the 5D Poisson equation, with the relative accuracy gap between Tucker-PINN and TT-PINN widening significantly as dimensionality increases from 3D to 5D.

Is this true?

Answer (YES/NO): NO